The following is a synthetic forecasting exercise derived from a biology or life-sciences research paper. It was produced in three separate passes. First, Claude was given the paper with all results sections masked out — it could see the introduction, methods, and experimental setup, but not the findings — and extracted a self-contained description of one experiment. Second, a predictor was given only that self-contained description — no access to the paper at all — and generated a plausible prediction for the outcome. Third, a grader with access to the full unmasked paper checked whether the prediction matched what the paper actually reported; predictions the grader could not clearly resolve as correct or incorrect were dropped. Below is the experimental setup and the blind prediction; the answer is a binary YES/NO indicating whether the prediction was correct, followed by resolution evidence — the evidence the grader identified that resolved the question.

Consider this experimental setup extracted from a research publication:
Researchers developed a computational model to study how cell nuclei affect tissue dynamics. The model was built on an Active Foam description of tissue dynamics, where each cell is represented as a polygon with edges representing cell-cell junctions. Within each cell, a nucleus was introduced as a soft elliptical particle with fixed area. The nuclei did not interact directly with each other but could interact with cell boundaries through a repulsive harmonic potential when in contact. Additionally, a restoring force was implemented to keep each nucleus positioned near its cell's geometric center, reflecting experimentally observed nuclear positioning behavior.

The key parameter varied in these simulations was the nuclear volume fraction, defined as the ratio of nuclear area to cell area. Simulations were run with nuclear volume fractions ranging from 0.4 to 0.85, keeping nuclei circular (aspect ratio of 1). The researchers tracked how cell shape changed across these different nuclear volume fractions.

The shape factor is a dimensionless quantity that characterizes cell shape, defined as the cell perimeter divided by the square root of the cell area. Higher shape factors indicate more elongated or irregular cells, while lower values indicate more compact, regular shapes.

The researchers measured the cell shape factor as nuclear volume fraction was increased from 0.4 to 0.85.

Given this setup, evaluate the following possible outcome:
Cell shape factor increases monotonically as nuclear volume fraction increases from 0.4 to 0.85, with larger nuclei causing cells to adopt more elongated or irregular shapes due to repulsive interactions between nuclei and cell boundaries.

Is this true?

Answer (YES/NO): NO